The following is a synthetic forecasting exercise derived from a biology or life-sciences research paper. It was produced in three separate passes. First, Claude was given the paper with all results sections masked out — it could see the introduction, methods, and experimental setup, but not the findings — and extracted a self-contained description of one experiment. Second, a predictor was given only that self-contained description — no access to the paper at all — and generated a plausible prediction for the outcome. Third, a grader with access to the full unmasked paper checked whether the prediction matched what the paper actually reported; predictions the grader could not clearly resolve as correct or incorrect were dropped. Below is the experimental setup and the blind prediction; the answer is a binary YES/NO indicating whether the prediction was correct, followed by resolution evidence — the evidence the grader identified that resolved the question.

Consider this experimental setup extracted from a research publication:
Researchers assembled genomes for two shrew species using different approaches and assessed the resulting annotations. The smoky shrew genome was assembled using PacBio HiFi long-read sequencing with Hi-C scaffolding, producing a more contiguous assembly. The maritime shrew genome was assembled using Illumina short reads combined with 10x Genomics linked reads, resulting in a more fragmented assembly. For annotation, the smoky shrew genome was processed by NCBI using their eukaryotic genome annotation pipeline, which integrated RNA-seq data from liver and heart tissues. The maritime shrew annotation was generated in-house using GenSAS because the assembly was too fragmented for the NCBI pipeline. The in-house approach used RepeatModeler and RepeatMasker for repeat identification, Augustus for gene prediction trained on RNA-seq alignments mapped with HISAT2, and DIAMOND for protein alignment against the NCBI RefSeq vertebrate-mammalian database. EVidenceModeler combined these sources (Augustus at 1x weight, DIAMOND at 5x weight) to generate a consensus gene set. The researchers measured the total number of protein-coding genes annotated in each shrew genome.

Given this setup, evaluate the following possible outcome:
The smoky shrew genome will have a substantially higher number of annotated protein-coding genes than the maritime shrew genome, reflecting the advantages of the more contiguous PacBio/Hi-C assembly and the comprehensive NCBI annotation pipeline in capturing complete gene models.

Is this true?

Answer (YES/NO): NO